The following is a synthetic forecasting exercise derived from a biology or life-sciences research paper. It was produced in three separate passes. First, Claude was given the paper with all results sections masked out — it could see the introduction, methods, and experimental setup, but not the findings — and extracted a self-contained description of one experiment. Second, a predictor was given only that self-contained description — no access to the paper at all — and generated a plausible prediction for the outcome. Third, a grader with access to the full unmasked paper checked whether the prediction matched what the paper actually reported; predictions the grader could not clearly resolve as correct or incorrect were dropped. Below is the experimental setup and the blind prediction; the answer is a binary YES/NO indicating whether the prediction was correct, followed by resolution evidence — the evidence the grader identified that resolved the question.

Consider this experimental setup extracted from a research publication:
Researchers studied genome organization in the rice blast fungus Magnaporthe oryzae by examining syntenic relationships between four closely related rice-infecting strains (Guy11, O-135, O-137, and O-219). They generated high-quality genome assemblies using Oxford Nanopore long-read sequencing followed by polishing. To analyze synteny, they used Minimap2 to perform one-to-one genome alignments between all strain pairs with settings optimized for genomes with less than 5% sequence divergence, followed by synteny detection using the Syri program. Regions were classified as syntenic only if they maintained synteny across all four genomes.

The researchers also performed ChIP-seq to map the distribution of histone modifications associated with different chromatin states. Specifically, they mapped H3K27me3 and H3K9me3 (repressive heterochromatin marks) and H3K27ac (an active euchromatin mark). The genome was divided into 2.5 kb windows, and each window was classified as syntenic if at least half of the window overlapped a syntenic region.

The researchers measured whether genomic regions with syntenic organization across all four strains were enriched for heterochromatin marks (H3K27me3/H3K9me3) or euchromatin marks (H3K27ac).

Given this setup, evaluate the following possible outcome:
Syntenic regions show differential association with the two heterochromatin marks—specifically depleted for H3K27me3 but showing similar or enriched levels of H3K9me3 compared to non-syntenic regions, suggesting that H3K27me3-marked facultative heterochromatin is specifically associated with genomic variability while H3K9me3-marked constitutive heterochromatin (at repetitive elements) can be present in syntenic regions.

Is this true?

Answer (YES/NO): NO